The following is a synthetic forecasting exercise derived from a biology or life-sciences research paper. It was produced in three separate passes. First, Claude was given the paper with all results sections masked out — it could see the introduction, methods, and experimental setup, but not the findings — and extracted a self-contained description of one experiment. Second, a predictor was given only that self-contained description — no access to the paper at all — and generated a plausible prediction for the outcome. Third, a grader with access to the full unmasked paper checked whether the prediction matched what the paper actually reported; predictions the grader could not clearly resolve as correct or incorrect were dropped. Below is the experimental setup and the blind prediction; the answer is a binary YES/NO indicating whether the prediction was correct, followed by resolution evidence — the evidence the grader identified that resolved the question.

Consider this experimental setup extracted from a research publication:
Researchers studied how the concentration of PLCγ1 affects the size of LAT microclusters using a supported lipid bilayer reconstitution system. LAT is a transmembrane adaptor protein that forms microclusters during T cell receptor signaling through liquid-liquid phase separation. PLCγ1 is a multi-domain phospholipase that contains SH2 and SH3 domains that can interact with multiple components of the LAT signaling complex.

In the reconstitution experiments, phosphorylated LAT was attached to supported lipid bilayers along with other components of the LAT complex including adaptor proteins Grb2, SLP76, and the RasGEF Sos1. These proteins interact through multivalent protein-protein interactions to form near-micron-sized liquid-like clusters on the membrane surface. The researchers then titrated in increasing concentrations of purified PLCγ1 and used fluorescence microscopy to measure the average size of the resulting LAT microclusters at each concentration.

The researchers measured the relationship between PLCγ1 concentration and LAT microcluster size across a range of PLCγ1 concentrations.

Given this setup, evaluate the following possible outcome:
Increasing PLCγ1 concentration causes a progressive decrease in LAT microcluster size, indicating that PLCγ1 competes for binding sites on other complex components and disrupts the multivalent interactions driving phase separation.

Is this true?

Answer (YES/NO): NO